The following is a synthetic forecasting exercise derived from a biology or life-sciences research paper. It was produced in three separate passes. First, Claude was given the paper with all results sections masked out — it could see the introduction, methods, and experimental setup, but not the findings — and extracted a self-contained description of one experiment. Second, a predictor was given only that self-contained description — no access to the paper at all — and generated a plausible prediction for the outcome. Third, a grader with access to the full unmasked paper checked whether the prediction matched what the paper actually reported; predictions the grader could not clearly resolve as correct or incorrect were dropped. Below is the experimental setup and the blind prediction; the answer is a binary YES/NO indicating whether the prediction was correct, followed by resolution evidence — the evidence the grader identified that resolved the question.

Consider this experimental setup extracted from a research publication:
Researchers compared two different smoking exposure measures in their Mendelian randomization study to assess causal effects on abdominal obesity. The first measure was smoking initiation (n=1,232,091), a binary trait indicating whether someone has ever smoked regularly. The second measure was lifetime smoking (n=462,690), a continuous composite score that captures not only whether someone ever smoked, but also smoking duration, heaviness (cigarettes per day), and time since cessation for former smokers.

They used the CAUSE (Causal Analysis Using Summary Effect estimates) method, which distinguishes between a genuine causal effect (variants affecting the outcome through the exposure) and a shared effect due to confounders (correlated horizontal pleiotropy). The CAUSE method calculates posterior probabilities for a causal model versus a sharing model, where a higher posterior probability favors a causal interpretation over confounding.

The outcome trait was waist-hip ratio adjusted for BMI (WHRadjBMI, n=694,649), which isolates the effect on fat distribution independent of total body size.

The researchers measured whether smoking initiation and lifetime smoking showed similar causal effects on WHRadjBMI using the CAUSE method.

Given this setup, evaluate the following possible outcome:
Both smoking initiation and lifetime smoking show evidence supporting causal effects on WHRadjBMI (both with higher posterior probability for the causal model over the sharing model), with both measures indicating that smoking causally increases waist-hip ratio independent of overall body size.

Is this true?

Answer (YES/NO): YES